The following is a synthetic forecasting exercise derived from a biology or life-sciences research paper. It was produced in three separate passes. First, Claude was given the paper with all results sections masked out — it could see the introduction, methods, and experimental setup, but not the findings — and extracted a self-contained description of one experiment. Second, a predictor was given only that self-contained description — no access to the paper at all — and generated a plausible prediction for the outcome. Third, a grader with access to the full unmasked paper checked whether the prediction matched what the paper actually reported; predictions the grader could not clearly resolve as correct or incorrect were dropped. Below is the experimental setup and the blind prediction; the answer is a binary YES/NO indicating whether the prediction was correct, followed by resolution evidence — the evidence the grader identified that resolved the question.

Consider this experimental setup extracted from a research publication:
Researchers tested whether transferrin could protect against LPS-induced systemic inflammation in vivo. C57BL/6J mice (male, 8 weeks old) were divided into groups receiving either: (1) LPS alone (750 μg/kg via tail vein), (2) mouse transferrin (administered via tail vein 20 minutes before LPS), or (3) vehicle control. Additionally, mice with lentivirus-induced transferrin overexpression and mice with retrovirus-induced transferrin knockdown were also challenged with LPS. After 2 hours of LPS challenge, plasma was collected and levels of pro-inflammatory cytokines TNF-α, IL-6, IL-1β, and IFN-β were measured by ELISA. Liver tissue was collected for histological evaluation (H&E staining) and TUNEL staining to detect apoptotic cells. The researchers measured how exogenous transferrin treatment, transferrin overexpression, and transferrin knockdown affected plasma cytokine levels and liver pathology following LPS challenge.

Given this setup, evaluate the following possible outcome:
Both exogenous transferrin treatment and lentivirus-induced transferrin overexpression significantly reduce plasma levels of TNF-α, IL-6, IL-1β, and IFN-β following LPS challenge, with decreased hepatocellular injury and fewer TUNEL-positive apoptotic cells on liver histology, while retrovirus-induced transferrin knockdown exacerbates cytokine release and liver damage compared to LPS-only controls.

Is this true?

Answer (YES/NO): YES